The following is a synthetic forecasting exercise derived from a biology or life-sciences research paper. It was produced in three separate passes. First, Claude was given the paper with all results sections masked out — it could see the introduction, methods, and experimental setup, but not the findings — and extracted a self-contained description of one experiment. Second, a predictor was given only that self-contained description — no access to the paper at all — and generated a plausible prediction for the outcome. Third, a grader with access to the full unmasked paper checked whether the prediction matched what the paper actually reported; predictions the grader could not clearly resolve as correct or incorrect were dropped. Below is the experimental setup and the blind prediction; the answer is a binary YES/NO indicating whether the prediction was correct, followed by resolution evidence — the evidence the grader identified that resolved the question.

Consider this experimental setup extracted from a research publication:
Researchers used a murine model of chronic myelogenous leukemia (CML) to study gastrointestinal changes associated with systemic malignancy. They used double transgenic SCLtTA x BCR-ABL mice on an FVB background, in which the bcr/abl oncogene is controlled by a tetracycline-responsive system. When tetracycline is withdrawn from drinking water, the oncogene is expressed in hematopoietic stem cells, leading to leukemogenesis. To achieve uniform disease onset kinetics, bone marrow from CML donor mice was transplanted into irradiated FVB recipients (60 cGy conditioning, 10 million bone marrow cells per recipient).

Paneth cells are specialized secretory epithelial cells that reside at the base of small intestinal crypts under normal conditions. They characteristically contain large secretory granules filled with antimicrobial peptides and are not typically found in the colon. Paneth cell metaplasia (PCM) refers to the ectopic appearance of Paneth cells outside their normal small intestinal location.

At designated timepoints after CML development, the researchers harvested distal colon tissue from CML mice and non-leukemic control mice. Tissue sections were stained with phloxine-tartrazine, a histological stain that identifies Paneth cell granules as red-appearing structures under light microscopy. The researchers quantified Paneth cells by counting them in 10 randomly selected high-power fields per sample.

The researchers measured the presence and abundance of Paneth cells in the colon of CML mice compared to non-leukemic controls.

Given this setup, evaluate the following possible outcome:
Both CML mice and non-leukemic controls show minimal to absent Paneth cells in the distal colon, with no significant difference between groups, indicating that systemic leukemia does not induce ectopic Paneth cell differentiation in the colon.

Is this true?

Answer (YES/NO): NO